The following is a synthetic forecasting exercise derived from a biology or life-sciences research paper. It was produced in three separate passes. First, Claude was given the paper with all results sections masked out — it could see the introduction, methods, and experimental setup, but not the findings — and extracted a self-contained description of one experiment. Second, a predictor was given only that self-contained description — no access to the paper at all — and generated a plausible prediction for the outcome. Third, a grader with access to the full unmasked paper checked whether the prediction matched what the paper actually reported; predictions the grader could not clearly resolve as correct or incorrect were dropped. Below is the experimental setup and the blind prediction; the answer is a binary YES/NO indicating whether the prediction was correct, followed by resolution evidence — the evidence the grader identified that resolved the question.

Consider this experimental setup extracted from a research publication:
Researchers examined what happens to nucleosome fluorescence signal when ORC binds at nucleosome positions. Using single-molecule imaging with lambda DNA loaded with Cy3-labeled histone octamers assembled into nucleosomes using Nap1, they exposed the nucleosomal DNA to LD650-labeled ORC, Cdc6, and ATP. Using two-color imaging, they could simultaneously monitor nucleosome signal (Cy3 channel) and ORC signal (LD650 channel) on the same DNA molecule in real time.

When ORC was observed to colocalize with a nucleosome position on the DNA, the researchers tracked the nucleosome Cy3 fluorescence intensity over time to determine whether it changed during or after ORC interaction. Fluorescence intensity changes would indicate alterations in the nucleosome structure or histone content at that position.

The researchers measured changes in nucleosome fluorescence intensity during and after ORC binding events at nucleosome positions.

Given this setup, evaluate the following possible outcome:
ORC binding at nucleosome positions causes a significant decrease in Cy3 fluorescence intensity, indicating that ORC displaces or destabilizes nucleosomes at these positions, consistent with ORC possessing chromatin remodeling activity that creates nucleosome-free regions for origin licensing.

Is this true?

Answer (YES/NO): NO